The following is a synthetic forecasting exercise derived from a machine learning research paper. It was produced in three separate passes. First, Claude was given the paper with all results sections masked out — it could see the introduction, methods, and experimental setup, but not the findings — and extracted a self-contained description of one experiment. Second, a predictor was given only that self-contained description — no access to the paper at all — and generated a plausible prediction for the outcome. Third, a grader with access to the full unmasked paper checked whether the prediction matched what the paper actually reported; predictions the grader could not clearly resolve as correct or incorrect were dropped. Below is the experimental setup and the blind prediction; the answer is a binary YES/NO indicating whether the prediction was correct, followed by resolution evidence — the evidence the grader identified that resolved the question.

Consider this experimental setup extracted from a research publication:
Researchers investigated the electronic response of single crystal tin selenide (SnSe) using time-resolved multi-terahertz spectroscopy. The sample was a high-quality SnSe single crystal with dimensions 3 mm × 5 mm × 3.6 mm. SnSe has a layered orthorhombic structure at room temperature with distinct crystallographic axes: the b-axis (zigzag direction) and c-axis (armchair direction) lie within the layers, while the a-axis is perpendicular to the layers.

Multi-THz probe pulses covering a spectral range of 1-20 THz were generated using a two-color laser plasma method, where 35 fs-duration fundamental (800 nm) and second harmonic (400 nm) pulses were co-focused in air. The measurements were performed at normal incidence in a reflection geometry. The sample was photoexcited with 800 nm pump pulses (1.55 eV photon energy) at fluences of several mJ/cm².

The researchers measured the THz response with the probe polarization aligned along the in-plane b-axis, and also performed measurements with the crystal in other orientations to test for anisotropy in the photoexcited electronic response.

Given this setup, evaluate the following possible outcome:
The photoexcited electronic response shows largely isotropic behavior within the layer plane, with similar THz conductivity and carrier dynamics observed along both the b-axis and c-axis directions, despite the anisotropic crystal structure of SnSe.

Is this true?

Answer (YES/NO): YES